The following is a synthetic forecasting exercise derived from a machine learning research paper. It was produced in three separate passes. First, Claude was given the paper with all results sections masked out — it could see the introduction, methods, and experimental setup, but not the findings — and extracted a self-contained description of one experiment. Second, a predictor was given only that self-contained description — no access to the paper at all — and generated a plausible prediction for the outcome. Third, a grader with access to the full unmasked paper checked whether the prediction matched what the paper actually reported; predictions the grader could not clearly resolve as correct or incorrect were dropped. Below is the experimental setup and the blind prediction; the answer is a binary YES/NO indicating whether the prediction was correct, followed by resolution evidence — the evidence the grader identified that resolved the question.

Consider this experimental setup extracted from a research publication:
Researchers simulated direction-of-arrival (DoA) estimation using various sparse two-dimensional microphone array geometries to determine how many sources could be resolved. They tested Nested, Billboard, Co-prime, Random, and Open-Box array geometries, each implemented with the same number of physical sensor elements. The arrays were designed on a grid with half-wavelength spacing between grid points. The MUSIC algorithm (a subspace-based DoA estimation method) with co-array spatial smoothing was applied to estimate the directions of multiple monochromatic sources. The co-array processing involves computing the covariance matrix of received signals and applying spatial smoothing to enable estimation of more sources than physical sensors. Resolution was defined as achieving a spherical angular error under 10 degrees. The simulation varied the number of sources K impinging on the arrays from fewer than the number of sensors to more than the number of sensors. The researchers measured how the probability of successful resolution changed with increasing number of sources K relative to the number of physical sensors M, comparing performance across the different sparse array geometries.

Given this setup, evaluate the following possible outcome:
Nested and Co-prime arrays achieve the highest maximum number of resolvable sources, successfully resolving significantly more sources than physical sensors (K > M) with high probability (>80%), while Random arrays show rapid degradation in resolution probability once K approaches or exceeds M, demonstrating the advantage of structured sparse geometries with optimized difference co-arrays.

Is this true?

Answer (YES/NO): NO